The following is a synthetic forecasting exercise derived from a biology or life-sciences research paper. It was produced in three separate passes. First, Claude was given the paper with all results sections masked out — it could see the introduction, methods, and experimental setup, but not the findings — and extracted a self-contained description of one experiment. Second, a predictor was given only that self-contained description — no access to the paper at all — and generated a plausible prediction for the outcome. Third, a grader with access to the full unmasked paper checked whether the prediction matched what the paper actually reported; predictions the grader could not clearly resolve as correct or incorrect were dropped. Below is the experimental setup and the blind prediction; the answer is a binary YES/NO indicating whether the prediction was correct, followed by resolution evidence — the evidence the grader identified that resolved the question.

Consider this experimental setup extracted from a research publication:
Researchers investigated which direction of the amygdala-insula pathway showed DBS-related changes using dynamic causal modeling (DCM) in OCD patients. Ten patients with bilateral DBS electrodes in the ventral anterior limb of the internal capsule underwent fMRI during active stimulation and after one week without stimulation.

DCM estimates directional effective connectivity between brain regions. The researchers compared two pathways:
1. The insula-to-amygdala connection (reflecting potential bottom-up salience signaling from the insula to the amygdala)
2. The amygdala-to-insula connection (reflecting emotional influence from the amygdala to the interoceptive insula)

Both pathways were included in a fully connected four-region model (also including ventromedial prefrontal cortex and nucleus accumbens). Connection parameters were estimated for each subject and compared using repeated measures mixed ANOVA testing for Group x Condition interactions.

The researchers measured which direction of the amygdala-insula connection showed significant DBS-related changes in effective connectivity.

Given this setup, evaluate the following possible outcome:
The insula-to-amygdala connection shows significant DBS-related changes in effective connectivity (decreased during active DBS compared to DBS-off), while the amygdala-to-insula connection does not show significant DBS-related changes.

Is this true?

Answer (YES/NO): NO